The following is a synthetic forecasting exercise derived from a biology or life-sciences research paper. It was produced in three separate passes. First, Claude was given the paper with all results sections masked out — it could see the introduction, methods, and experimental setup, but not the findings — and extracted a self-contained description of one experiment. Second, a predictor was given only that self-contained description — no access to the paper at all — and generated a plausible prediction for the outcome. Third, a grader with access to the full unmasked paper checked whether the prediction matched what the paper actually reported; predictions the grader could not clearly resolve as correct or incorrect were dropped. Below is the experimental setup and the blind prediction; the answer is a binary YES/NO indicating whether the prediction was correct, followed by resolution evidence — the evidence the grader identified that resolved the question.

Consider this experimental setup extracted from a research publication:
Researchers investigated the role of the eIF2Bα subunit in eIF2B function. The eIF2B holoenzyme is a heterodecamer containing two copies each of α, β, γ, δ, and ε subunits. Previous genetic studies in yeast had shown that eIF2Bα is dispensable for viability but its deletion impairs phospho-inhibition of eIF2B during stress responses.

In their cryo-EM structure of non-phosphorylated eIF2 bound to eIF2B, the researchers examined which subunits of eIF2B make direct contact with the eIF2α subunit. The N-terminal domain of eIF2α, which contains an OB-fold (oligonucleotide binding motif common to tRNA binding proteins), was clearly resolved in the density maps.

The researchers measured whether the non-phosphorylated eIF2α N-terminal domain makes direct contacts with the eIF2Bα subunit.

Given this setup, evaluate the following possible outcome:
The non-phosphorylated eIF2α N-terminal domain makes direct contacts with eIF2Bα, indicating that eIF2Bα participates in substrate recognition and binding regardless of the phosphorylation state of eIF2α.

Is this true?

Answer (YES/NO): NO